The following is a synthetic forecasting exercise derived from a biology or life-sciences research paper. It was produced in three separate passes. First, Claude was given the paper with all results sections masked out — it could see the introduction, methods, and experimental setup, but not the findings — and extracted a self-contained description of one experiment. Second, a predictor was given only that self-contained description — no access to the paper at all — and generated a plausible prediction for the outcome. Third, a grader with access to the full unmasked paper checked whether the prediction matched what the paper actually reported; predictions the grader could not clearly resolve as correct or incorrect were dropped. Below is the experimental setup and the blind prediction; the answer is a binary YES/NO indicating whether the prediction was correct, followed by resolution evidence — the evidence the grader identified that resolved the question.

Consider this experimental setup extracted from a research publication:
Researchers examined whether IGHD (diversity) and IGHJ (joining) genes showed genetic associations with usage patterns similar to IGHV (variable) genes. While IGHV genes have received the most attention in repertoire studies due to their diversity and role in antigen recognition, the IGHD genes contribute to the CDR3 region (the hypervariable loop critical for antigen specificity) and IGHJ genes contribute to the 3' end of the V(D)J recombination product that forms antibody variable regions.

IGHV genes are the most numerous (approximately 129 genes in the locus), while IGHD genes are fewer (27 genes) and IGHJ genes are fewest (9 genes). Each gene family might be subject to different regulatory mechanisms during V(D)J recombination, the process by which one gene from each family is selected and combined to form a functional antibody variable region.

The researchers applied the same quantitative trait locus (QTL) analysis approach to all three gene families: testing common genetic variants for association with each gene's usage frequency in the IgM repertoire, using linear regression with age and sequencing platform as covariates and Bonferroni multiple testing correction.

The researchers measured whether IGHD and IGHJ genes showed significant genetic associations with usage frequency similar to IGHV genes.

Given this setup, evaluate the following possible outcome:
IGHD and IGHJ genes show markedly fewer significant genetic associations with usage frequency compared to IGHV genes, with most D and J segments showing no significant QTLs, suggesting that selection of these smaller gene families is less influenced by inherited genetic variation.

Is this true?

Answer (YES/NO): NO